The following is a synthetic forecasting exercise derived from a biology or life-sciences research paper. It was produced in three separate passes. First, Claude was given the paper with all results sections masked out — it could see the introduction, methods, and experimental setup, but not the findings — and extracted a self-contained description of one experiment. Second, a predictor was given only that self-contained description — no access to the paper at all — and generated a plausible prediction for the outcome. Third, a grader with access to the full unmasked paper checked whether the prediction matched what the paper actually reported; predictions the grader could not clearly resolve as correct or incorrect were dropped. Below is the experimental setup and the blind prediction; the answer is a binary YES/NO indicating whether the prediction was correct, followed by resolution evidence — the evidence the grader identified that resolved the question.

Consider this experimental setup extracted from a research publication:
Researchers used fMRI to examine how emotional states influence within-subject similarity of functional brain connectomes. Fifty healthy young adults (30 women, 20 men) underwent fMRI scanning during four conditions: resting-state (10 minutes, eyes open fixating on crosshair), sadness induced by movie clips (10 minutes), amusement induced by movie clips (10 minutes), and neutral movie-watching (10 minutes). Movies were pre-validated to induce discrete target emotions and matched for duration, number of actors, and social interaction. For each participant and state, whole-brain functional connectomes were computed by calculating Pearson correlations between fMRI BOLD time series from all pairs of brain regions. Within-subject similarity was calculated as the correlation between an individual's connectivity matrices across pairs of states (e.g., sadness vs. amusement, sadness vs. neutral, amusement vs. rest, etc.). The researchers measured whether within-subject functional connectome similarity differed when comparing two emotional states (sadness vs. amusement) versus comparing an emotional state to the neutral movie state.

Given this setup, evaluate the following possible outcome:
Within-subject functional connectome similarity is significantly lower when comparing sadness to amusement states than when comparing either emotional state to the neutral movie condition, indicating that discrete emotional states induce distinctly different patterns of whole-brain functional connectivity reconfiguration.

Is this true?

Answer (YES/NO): NO